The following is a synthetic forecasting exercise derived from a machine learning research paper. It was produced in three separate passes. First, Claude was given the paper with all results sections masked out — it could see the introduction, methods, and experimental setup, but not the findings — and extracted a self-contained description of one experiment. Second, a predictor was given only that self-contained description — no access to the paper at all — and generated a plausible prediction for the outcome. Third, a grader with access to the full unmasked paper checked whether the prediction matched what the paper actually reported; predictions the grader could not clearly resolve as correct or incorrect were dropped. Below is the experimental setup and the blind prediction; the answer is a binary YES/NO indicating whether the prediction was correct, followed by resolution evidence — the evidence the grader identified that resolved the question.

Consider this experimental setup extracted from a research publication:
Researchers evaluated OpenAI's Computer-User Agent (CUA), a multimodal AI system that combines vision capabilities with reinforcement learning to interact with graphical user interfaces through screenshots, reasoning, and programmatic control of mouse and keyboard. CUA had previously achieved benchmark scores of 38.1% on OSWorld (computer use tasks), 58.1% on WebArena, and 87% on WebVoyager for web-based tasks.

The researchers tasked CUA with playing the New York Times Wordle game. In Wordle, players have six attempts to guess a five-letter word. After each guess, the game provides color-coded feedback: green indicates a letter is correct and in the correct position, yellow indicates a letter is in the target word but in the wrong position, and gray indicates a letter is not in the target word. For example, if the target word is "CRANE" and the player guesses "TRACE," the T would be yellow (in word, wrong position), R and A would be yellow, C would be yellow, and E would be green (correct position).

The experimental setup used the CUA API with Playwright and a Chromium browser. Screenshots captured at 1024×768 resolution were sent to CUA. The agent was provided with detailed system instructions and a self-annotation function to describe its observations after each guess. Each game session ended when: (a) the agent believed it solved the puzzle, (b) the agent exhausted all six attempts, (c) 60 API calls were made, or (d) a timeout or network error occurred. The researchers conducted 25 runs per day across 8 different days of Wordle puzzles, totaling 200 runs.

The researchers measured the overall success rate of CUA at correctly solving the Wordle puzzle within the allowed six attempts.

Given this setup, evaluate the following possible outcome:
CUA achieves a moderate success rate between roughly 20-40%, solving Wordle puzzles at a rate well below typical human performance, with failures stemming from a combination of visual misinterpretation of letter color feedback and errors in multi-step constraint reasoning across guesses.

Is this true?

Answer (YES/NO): NO